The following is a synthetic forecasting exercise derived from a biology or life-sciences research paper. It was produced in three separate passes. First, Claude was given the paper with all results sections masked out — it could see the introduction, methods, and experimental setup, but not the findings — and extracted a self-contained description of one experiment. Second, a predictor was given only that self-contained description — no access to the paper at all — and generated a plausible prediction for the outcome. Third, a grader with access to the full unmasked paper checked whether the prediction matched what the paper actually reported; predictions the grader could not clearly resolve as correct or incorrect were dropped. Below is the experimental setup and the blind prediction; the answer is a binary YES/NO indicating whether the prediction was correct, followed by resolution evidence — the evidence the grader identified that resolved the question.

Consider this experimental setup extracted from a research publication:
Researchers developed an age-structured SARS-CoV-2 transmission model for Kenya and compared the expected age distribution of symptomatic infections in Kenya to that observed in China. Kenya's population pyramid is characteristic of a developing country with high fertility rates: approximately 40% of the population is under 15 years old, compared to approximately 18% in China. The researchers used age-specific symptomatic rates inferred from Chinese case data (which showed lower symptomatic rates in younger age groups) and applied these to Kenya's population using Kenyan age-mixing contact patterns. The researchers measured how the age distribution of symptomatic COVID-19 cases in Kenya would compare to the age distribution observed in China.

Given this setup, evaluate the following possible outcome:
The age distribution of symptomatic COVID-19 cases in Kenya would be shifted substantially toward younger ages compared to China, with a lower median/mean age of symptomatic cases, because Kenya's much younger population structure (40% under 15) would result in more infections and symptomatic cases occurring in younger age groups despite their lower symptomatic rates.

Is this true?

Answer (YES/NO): NO